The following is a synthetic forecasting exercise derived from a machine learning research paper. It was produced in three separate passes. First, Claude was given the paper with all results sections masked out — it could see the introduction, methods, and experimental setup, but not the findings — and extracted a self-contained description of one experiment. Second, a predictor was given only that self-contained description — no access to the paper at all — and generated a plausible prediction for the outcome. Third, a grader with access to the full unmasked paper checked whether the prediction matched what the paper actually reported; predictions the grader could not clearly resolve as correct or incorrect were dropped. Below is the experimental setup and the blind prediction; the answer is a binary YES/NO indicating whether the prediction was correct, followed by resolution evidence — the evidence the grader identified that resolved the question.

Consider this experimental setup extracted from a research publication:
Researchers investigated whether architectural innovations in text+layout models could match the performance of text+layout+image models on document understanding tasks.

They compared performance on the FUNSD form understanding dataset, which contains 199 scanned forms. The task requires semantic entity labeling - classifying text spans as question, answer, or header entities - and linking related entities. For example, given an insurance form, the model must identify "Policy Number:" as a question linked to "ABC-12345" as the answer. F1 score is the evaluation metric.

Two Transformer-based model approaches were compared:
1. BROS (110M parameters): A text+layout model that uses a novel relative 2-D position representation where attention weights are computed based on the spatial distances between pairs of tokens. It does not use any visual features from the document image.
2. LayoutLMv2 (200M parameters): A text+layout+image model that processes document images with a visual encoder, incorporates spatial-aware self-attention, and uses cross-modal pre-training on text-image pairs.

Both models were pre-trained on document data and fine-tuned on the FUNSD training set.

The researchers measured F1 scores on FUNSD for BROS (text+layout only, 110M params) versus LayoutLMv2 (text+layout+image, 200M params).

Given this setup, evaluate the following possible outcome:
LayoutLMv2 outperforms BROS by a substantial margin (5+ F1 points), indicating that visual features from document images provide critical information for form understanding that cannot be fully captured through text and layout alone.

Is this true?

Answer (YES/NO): NO